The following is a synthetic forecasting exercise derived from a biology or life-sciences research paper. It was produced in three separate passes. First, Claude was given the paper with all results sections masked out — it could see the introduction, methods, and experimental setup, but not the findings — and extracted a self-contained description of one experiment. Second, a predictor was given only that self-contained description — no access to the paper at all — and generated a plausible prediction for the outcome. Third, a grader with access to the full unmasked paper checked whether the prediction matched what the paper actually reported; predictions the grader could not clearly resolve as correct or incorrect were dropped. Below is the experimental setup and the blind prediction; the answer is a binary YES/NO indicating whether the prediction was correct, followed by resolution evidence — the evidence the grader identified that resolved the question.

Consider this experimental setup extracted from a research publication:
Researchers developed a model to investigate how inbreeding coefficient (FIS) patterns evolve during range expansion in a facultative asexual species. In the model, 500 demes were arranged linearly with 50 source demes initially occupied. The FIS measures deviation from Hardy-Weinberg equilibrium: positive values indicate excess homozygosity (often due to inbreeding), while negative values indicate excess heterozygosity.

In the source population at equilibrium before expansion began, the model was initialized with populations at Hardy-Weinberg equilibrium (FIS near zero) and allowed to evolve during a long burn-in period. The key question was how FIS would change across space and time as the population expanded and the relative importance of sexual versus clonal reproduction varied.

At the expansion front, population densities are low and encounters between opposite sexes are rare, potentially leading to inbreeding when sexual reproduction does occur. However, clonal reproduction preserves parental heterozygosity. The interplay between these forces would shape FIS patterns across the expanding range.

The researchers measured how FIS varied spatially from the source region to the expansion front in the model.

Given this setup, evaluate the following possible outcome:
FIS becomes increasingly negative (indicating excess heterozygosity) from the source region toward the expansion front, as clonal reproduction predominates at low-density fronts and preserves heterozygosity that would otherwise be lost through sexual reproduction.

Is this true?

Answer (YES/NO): YES